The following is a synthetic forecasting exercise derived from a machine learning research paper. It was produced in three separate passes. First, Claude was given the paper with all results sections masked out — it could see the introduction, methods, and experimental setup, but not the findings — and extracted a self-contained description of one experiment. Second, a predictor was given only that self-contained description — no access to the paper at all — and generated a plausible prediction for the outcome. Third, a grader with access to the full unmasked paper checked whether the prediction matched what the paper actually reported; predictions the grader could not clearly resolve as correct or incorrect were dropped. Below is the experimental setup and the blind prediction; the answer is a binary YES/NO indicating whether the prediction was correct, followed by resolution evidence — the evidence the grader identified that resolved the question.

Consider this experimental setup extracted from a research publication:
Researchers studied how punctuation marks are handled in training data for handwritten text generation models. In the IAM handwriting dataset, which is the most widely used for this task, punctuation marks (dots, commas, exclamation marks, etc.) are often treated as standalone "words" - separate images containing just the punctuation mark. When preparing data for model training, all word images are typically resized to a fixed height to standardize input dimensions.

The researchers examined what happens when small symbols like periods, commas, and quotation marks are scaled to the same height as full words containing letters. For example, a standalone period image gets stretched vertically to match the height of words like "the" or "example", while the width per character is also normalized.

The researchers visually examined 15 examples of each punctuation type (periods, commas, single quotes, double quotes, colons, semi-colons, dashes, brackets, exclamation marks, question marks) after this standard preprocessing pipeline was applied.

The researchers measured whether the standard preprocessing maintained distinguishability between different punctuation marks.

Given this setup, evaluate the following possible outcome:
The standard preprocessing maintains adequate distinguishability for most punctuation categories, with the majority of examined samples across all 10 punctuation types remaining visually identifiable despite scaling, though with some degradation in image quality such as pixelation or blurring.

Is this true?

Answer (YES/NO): NO